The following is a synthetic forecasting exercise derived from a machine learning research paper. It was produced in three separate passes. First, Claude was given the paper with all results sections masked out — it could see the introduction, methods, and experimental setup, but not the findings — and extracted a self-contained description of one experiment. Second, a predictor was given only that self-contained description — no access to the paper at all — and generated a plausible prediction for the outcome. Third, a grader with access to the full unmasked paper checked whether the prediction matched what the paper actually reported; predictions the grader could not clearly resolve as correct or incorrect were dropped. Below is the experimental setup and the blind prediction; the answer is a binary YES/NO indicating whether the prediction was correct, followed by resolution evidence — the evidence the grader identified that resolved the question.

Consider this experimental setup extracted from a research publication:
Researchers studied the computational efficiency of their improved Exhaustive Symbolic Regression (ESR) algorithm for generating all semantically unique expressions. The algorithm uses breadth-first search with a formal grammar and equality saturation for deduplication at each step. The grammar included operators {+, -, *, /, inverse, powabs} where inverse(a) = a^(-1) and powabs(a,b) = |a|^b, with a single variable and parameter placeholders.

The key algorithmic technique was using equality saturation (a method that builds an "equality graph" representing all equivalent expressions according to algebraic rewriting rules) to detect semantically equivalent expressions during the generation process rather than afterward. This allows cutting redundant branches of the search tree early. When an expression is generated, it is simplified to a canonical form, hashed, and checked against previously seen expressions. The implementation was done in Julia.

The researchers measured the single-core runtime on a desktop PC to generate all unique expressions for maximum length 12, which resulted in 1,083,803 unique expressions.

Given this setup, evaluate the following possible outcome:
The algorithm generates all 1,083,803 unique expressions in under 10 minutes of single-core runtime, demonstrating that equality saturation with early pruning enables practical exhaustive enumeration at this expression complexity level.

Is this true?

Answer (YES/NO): NO